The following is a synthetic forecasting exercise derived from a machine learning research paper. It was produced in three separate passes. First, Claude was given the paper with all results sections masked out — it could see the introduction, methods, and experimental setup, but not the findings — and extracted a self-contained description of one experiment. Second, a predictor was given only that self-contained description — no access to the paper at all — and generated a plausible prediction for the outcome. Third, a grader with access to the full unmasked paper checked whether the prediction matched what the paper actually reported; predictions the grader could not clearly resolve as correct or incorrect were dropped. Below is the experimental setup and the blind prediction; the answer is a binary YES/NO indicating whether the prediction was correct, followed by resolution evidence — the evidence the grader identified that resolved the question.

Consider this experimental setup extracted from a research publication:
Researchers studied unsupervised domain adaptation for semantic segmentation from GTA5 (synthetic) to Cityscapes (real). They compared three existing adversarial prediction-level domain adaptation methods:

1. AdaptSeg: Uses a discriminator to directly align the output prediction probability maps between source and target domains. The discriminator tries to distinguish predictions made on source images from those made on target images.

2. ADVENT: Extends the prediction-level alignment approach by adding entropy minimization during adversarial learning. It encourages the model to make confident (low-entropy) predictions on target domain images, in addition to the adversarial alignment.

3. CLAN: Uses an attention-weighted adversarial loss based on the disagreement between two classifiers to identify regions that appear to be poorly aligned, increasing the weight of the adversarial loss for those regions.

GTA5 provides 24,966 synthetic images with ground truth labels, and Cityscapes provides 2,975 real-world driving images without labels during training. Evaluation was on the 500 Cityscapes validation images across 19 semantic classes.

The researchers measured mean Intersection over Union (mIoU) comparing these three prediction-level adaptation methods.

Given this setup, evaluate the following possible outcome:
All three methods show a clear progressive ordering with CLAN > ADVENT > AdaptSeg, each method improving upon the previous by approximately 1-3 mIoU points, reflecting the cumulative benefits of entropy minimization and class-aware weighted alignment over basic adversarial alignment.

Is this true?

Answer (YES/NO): NO